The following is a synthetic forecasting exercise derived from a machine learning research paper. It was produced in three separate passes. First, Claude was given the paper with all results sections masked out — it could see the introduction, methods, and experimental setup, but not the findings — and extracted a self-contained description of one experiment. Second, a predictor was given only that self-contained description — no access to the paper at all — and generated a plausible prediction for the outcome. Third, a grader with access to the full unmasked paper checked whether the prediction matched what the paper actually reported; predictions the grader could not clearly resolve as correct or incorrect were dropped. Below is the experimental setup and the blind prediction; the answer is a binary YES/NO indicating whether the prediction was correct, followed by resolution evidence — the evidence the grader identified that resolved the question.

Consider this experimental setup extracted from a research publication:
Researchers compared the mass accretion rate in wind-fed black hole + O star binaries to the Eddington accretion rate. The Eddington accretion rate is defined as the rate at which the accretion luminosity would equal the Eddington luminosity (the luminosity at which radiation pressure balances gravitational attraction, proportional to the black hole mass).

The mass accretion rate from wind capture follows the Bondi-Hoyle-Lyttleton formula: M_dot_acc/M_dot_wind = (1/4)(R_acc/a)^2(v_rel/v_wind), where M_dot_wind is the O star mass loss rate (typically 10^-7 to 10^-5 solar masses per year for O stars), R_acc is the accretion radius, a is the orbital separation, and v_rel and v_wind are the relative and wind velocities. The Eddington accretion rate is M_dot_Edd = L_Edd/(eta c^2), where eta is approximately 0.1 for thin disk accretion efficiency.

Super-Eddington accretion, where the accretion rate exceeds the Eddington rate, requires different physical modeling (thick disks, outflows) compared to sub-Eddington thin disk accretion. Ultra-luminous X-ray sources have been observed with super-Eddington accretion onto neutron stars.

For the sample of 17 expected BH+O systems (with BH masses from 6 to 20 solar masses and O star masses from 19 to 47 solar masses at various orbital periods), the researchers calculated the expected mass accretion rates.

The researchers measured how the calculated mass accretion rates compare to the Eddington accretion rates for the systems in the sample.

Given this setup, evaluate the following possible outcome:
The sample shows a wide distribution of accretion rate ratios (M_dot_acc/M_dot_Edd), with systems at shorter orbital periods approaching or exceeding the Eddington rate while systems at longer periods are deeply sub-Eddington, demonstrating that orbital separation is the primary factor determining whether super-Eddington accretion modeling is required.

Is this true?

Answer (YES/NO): NO